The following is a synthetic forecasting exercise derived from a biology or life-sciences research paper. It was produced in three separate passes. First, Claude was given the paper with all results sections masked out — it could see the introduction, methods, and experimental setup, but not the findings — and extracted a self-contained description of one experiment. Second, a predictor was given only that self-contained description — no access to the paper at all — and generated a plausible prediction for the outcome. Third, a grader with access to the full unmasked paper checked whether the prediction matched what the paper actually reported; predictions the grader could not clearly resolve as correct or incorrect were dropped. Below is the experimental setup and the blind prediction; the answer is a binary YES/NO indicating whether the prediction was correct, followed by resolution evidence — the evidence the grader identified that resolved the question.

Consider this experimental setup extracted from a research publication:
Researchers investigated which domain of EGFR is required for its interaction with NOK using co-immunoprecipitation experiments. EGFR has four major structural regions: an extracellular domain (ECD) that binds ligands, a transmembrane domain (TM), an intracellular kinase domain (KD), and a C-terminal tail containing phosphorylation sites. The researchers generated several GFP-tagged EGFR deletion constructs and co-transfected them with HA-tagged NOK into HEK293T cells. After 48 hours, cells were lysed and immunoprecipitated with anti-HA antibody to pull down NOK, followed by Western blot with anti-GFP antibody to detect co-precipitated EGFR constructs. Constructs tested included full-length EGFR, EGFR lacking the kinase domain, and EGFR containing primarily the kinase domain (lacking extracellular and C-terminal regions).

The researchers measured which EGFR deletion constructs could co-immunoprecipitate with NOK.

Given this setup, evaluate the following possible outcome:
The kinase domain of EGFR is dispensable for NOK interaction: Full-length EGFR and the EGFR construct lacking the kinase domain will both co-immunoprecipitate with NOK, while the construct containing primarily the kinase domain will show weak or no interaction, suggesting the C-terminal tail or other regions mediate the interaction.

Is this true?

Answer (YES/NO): NO